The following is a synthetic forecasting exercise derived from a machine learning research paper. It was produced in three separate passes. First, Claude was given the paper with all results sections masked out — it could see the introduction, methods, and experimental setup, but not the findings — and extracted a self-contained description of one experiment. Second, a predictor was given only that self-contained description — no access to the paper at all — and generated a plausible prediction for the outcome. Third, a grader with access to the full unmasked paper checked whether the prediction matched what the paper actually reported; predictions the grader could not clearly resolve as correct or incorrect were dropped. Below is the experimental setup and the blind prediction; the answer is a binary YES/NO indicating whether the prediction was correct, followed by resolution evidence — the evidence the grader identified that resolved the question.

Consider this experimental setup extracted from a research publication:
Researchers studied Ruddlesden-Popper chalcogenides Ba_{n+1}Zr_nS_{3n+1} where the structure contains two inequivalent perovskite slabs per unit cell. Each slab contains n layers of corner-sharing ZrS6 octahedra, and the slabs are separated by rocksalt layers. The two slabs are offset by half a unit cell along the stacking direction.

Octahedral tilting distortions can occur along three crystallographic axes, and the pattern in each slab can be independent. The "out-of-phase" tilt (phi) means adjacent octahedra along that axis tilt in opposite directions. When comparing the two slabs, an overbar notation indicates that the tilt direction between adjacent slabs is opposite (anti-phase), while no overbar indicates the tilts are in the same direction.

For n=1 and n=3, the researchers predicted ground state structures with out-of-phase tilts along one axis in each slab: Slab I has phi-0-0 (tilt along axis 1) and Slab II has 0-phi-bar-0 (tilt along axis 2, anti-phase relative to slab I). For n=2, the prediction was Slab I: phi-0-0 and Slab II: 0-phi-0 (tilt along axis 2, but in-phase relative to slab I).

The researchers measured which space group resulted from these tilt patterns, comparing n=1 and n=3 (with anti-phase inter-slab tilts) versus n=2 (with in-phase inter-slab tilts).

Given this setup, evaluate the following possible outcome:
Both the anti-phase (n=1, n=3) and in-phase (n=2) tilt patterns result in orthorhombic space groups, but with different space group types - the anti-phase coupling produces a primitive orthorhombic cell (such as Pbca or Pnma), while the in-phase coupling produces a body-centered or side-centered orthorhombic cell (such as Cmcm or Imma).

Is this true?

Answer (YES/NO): NO